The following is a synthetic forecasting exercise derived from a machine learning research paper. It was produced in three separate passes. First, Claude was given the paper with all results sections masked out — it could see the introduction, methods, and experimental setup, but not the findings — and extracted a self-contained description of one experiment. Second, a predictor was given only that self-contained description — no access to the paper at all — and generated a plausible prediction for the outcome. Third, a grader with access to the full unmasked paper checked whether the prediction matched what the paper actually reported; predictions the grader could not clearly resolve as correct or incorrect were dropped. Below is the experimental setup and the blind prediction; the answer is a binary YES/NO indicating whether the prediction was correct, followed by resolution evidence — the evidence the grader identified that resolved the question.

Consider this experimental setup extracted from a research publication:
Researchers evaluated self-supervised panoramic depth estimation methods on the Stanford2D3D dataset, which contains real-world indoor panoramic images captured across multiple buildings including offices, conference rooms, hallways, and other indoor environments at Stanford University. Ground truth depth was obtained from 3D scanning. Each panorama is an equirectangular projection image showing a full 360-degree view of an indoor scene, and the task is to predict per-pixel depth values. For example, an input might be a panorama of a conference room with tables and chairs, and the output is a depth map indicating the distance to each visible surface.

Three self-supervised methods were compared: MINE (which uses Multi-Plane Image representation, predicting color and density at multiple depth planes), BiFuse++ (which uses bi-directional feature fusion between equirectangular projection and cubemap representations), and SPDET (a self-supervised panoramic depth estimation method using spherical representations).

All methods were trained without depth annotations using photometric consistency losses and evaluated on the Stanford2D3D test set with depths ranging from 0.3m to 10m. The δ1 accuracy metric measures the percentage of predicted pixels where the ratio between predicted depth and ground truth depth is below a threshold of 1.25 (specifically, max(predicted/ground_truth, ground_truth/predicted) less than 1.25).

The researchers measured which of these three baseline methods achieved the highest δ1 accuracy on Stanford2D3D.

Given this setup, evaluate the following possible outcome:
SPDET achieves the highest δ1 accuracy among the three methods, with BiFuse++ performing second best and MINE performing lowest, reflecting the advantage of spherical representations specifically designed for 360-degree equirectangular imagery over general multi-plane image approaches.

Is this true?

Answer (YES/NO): NO